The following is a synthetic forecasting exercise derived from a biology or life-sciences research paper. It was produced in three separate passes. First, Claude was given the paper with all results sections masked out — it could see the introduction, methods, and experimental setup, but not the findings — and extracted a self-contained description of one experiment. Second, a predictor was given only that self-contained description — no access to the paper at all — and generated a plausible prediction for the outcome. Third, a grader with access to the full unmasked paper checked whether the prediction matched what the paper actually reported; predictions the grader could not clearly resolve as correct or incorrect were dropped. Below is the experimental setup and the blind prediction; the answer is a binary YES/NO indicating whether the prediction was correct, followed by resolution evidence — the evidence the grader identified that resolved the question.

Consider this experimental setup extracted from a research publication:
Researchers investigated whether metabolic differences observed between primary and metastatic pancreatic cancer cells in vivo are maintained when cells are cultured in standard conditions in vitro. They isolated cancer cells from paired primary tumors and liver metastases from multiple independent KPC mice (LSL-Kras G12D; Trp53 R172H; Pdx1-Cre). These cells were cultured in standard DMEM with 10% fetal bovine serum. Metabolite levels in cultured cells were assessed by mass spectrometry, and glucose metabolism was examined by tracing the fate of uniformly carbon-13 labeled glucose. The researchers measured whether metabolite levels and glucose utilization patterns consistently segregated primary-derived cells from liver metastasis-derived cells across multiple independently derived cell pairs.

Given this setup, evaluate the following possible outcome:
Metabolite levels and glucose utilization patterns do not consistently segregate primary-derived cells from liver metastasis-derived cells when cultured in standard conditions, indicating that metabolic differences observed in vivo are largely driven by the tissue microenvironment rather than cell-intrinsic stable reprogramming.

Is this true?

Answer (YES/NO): YES